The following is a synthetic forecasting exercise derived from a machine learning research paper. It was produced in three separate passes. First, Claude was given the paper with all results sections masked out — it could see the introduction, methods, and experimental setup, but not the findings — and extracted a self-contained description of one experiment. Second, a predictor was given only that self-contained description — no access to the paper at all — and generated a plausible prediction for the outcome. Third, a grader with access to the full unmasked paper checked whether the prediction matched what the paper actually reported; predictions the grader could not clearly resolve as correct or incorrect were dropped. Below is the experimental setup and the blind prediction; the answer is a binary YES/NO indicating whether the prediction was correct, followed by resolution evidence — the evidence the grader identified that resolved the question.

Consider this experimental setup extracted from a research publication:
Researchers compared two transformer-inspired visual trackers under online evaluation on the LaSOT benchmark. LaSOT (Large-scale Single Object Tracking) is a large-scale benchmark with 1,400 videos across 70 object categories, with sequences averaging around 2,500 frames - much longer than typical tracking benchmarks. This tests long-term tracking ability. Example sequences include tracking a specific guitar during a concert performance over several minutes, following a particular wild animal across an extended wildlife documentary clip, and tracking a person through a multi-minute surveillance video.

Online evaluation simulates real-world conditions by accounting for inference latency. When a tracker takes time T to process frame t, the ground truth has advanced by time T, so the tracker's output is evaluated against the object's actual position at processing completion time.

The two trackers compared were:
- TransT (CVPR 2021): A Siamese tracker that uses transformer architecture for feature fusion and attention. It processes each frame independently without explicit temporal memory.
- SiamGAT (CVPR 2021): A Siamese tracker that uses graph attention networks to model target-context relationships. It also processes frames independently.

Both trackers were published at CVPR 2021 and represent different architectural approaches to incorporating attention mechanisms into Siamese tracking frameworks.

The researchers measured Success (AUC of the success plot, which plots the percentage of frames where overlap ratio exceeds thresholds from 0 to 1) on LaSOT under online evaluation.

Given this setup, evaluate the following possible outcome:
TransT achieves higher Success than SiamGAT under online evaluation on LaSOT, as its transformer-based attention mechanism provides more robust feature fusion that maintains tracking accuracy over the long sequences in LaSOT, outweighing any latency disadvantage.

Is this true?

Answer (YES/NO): YES